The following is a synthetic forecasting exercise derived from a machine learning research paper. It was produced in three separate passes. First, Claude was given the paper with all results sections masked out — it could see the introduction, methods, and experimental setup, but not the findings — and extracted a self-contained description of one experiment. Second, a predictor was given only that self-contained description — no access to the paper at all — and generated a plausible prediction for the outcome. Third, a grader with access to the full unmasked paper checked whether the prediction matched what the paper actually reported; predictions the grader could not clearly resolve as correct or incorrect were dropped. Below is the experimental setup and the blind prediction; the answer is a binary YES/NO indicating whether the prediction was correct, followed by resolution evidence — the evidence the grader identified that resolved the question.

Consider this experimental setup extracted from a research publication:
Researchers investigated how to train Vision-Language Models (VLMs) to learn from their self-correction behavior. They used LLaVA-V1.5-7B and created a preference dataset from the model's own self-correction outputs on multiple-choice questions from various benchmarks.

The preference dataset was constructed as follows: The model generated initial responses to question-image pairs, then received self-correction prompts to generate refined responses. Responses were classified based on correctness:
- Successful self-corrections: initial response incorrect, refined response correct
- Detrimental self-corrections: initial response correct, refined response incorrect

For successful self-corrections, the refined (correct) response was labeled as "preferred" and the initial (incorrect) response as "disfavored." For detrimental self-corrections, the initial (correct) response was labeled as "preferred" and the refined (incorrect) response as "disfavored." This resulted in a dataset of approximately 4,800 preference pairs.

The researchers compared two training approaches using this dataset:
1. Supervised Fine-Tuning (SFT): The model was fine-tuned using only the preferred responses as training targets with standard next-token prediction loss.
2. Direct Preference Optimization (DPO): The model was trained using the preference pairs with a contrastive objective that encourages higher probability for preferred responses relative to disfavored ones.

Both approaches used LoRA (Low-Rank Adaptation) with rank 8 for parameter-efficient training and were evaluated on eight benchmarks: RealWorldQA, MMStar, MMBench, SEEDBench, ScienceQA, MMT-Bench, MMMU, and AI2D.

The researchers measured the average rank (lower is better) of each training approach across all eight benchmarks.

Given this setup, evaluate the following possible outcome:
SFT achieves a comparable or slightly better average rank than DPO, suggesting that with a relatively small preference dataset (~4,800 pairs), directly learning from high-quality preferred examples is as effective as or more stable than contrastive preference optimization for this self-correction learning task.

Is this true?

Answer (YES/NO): NO